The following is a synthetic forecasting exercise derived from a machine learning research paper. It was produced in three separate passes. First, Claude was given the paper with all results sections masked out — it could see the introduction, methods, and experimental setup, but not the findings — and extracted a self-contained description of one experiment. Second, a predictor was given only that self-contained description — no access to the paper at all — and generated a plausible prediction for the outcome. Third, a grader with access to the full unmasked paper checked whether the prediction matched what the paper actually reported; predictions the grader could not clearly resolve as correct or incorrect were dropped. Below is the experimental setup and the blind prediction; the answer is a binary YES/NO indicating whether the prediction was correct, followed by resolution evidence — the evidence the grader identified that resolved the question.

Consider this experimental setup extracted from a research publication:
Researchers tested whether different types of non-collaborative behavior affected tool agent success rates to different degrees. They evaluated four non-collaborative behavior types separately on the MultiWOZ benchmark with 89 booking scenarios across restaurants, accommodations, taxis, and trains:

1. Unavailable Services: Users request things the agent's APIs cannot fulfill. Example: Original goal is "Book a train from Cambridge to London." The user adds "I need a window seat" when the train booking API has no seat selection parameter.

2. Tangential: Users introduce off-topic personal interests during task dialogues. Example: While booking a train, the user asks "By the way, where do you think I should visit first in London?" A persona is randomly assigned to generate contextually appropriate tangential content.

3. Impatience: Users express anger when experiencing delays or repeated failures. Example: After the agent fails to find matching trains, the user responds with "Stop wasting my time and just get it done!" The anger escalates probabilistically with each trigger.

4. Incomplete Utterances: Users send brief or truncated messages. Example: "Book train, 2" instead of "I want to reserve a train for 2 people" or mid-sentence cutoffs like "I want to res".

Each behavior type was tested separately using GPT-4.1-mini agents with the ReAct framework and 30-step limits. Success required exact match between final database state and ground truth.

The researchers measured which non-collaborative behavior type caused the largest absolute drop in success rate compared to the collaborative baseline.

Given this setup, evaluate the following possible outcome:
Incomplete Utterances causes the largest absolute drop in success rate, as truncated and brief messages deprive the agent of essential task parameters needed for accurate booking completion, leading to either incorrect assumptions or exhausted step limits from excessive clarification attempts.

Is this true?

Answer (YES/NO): YES